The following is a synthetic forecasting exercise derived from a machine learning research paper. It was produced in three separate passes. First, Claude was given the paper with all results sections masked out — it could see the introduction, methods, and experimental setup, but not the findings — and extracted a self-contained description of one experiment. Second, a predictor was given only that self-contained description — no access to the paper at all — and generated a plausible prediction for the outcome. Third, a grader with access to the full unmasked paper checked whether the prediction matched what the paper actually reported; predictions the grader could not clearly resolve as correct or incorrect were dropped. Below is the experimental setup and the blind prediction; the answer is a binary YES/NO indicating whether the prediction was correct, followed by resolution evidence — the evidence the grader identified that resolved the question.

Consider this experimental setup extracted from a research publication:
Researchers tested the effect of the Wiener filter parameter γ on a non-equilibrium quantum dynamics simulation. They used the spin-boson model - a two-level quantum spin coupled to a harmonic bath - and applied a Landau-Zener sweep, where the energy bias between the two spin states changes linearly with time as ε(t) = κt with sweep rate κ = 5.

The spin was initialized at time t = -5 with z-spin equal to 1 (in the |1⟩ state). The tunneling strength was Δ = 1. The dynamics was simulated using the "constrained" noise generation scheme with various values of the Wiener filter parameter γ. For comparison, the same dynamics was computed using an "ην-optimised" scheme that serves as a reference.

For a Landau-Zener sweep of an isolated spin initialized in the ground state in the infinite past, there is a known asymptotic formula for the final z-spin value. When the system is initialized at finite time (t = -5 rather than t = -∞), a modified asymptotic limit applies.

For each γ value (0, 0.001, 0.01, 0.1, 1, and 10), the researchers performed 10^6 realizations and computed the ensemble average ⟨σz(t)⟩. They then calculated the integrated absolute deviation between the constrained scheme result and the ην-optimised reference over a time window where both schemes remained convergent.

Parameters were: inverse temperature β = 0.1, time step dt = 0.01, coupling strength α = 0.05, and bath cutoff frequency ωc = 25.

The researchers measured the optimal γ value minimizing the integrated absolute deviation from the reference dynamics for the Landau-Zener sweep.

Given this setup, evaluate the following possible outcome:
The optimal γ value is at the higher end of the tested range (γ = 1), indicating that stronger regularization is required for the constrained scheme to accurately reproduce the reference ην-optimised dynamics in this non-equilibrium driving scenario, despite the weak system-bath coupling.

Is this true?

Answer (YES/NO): NO